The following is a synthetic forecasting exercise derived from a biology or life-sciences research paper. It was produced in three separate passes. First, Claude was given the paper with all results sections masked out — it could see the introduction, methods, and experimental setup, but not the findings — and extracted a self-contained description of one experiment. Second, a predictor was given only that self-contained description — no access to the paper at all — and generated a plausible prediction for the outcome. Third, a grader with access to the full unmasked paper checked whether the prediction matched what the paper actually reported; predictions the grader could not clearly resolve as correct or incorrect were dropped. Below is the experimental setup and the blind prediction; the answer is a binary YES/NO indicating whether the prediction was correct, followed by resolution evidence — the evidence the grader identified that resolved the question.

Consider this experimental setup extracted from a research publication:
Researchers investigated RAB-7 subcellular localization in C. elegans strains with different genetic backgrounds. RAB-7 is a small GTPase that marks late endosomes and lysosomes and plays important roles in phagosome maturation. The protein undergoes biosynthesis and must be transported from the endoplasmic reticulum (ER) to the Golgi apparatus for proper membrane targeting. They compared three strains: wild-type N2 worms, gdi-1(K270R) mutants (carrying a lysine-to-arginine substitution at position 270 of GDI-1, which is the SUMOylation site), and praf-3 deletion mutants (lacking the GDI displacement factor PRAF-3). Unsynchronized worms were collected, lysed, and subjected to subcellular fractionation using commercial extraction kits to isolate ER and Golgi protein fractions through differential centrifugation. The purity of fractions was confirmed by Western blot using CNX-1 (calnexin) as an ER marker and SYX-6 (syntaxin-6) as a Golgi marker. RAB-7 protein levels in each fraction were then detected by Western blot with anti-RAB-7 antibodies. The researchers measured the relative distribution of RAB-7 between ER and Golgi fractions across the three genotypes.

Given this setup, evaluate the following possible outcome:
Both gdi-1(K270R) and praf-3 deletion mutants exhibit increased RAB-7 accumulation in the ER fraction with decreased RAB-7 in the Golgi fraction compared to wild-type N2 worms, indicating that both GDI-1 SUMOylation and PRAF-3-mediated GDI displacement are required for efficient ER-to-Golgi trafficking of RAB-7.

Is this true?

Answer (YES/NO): YES